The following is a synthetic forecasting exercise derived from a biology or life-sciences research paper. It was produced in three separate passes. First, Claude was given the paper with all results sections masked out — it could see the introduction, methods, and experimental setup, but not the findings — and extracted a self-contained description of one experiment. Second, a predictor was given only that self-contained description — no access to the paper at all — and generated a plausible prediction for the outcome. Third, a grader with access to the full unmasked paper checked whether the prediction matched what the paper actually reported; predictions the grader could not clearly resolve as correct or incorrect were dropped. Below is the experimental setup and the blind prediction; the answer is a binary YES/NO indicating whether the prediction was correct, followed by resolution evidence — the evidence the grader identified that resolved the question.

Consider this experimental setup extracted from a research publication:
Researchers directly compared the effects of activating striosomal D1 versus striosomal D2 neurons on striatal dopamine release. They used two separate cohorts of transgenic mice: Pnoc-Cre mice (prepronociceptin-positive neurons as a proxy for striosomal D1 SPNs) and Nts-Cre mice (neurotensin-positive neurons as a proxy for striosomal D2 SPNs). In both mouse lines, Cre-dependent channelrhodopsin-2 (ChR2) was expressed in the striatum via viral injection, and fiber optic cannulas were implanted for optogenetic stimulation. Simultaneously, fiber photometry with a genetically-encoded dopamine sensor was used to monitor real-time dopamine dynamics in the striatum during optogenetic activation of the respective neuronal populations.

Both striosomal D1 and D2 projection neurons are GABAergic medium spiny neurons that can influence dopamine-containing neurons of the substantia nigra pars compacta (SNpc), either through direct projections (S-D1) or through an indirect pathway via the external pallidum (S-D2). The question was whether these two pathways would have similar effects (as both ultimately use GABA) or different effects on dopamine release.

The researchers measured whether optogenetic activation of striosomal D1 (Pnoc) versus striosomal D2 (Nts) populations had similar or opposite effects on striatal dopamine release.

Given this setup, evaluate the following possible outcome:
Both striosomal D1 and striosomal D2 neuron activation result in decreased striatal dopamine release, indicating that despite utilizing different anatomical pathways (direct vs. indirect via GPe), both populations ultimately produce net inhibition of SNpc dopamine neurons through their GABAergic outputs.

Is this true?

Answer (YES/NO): NO